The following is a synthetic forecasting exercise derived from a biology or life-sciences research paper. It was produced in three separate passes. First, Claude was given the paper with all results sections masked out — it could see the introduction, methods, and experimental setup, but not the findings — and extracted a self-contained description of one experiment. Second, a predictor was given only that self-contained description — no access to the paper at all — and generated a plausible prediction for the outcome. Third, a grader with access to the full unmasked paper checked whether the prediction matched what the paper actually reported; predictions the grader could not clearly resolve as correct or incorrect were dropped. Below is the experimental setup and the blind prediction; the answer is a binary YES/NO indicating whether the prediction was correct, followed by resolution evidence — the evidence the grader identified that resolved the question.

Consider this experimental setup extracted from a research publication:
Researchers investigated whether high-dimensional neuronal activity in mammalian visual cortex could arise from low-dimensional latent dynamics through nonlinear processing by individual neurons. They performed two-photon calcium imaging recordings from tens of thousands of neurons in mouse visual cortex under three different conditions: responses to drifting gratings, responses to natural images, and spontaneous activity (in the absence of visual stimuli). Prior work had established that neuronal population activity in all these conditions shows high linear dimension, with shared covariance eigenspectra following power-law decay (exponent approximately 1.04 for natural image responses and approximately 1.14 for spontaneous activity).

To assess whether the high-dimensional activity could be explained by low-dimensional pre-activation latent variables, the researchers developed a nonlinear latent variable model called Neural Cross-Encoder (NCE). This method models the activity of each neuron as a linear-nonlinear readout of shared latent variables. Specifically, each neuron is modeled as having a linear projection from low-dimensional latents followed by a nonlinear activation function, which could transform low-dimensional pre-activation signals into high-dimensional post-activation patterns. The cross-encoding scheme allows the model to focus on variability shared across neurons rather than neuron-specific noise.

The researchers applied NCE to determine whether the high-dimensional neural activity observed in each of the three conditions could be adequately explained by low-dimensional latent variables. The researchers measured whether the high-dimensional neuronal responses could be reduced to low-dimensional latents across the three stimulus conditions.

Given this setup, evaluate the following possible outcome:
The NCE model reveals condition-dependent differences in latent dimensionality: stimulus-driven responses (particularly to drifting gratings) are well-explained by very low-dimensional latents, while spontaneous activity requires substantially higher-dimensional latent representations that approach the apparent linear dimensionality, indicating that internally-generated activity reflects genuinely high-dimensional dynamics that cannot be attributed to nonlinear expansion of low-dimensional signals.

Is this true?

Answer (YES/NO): NO